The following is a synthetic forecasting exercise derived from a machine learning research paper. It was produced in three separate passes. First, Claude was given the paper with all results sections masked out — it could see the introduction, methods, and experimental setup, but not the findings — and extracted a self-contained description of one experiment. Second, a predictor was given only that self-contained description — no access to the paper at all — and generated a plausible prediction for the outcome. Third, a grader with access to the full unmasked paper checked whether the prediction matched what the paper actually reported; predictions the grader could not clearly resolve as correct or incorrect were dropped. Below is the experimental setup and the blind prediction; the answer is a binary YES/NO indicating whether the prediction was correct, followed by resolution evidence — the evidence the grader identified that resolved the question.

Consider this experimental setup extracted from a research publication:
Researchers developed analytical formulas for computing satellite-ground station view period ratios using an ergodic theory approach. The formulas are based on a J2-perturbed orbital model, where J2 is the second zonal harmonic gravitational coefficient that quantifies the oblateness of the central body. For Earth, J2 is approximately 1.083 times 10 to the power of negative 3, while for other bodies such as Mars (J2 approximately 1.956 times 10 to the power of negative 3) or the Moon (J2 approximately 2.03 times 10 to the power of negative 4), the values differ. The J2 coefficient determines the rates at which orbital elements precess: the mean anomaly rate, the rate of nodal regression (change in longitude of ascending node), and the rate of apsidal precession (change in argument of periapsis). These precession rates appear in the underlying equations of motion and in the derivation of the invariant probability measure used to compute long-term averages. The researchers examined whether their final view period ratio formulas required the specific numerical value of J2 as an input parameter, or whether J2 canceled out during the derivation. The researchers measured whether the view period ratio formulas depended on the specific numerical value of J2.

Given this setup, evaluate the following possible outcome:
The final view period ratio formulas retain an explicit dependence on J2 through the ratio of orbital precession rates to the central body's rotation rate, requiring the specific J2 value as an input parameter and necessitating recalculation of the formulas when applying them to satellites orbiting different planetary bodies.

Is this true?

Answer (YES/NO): NO